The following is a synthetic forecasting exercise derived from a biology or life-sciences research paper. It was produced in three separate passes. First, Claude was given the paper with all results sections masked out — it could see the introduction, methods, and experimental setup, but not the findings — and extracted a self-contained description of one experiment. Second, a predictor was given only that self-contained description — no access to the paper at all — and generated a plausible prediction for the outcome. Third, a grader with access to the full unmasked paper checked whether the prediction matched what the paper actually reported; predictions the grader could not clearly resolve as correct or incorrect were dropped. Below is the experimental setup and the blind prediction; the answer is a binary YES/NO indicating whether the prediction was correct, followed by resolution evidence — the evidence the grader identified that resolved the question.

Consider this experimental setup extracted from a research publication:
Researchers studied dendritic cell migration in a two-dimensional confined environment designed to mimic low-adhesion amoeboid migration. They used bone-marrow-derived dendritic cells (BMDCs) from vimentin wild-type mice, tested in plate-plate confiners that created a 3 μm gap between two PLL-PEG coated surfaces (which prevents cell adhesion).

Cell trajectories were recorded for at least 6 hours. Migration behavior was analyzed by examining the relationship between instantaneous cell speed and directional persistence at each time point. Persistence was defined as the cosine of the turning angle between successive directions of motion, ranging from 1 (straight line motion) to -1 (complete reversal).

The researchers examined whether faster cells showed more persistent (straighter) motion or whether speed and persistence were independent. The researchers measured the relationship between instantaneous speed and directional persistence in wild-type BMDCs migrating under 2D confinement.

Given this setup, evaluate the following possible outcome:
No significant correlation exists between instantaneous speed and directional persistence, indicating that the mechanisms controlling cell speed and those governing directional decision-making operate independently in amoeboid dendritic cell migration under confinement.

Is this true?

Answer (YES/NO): NO